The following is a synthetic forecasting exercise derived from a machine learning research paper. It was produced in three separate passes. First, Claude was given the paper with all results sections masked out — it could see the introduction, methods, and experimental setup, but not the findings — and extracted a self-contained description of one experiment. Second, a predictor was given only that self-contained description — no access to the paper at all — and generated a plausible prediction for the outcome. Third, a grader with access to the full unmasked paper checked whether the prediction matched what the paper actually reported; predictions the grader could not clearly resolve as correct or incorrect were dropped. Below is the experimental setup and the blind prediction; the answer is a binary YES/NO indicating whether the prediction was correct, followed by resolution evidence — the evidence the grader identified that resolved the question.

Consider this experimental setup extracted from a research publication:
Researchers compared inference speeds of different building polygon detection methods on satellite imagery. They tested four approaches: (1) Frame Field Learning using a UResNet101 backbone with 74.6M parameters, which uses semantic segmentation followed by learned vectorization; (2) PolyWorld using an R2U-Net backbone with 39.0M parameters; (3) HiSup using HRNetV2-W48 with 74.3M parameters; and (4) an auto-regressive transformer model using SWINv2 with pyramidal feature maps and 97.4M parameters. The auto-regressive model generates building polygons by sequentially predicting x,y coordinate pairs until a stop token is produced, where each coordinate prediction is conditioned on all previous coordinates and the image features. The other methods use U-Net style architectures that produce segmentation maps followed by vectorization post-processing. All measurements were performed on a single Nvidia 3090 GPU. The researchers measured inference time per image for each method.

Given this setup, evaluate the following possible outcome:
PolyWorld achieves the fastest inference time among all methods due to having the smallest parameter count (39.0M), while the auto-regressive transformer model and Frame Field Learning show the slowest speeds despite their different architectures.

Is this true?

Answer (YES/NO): NO